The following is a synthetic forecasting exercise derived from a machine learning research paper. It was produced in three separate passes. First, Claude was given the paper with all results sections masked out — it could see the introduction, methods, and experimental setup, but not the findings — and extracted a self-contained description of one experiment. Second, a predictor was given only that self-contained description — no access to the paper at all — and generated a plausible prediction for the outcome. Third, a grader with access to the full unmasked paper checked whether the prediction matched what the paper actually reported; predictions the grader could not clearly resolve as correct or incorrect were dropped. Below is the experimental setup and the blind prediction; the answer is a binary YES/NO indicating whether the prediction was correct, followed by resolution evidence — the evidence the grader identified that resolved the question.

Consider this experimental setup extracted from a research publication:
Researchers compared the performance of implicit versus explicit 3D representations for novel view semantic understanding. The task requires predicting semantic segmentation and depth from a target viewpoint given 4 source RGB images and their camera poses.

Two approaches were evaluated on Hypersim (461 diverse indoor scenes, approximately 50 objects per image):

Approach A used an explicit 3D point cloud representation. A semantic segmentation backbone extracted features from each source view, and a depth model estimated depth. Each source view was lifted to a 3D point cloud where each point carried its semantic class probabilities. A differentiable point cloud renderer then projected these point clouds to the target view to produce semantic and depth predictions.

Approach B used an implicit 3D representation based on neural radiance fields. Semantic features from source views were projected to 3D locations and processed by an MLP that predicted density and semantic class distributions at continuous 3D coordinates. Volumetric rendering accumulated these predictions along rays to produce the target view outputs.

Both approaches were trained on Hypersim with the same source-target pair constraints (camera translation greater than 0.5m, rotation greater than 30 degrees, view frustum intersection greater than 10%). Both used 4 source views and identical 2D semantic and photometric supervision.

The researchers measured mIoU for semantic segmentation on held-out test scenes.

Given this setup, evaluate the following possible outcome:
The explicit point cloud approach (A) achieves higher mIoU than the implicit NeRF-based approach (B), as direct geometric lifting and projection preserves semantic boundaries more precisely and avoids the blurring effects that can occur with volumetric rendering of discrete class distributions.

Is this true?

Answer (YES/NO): NO